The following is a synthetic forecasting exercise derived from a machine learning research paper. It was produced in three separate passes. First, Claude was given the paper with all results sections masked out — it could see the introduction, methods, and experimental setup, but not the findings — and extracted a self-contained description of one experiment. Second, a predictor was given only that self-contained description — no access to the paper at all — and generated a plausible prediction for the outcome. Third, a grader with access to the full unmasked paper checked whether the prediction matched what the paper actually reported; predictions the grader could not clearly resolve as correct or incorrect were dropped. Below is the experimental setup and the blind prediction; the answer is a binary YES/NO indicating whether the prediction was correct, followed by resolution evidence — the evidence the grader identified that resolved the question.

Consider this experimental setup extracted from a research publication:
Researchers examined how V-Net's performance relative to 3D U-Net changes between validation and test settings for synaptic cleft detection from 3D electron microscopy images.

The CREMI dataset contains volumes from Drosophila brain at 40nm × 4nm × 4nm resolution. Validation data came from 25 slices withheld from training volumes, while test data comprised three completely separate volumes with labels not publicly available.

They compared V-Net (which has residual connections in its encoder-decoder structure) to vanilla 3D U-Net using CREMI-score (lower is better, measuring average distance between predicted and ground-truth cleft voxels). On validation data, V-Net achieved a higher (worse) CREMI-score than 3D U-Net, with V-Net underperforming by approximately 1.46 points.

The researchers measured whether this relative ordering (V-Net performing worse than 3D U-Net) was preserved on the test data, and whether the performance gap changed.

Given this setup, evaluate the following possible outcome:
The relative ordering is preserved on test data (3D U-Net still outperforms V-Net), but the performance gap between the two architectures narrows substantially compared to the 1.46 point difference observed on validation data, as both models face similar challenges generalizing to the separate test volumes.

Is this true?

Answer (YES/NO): NO